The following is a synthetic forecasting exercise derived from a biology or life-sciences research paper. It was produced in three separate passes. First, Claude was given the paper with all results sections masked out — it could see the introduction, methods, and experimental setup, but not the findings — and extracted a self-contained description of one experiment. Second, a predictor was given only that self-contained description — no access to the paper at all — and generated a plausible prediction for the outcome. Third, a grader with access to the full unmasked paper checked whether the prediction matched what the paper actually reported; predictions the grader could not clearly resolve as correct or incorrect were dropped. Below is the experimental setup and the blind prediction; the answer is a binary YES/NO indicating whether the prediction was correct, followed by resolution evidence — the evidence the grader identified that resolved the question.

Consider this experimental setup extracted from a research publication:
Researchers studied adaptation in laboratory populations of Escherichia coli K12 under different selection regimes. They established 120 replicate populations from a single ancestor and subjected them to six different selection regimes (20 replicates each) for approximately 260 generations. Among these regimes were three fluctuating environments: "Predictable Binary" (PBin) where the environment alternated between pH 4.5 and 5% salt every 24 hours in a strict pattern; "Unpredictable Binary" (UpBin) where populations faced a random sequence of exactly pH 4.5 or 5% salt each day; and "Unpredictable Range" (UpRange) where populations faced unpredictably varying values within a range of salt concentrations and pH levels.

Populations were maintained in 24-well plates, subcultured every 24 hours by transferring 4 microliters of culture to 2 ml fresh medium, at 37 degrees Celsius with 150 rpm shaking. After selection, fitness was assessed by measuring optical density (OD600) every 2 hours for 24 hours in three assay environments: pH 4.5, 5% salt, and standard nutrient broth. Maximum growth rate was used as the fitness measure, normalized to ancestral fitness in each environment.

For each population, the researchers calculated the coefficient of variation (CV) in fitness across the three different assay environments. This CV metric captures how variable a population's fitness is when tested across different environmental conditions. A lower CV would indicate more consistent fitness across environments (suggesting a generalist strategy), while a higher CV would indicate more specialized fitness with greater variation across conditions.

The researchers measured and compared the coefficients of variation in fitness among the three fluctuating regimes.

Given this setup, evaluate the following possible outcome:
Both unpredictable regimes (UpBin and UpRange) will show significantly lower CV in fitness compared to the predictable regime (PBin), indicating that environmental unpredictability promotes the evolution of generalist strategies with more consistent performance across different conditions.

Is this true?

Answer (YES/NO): NO